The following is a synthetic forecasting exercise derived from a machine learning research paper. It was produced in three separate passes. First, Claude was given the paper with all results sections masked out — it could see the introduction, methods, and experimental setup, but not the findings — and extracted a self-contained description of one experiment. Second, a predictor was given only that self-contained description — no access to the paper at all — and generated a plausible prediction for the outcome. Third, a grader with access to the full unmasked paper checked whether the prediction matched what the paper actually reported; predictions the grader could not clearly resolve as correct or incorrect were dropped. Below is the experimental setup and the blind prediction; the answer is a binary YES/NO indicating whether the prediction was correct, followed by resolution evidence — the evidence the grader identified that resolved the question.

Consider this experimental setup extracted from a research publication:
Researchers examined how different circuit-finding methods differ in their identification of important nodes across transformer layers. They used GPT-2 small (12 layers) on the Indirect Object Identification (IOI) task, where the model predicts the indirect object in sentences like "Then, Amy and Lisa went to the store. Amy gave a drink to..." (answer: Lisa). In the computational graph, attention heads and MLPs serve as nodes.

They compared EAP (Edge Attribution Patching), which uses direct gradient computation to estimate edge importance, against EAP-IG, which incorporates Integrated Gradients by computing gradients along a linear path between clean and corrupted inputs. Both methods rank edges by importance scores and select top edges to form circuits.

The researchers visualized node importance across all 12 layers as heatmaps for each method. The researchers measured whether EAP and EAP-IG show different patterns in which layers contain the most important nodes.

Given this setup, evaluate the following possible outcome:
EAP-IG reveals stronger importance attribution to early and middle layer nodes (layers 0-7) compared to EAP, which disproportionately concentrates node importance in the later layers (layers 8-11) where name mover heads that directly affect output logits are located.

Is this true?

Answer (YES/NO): NO